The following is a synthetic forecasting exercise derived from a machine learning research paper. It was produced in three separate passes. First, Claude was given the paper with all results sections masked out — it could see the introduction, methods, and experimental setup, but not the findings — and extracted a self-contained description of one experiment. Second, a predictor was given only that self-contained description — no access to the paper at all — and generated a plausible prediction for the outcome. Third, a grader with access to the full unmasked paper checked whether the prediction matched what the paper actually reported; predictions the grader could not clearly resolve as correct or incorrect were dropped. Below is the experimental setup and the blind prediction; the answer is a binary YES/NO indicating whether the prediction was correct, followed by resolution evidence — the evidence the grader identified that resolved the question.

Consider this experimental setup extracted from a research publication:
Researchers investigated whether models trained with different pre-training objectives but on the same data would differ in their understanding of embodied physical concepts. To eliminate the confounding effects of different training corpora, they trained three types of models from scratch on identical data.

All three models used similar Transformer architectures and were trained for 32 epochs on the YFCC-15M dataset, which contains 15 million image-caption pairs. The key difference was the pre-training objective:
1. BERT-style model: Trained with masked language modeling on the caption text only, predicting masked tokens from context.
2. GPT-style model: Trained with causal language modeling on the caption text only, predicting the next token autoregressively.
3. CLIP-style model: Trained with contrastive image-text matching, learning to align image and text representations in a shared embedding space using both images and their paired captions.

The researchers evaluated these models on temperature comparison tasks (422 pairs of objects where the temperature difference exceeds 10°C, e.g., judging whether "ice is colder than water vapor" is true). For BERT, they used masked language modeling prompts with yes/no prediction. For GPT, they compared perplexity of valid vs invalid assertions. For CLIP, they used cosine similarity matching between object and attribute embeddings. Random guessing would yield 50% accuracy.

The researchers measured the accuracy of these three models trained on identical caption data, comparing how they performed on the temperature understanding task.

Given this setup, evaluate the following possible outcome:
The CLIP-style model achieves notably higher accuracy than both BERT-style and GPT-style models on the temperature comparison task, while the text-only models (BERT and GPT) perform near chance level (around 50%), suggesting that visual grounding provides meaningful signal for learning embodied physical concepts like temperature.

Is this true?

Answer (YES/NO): NO